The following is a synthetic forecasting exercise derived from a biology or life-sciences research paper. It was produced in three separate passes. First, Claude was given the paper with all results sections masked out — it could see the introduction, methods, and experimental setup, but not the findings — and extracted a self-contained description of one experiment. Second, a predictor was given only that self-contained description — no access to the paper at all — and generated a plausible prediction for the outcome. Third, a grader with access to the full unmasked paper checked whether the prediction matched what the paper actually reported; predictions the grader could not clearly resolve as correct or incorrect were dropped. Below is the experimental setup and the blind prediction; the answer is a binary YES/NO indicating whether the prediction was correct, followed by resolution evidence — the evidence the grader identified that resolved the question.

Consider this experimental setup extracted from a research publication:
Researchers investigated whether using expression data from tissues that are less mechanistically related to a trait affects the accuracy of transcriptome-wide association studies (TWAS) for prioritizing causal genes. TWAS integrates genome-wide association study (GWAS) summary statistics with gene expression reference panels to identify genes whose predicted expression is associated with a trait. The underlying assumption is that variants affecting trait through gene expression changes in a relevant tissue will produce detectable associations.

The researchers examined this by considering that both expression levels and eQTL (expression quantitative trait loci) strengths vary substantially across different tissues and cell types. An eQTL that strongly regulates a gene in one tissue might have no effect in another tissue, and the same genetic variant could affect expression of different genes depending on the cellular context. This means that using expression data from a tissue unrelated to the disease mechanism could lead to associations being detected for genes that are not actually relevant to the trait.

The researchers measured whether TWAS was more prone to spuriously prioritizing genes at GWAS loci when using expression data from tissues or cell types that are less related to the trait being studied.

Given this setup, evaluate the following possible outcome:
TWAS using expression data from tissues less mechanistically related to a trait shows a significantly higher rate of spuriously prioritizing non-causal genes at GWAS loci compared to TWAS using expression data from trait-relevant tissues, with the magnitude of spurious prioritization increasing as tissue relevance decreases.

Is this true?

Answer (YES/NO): NO